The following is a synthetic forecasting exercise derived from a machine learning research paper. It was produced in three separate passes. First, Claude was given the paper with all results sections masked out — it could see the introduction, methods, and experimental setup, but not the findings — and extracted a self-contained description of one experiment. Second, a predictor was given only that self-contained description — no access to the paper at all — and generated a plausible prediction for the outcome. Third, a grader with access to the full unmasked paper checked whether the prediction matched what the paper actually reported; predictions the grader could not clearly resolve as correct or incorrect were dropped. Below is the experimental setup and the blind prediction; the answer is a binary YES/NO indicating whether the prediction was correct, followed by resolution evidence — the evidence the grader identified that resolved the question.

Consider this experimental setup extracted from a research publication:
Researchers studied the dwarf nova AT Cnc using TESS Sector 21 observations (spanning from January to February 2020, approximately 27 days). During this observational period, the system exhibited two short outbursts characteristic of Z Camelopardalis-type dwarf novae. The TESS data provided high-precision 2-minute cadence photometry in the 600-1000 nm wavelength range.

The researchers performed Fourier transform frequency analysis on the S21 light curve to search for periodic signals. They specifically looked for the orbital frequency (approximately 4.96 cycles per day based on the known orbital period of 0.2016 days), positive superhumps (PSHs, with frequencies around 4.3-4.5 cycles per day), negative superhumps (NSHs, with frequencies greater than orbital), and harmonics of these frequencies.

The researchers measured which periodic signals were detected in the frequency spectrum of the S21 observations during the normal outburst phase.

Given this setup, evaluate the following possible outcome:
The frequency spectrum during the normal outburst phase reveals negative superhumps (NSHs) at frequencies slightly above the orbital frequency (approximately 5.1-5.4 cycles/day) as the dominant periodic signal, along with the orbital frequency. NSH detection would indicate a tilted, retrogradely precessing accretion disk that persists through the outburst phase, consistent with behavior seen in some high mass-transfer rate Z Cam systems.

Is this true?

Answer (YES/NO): NO